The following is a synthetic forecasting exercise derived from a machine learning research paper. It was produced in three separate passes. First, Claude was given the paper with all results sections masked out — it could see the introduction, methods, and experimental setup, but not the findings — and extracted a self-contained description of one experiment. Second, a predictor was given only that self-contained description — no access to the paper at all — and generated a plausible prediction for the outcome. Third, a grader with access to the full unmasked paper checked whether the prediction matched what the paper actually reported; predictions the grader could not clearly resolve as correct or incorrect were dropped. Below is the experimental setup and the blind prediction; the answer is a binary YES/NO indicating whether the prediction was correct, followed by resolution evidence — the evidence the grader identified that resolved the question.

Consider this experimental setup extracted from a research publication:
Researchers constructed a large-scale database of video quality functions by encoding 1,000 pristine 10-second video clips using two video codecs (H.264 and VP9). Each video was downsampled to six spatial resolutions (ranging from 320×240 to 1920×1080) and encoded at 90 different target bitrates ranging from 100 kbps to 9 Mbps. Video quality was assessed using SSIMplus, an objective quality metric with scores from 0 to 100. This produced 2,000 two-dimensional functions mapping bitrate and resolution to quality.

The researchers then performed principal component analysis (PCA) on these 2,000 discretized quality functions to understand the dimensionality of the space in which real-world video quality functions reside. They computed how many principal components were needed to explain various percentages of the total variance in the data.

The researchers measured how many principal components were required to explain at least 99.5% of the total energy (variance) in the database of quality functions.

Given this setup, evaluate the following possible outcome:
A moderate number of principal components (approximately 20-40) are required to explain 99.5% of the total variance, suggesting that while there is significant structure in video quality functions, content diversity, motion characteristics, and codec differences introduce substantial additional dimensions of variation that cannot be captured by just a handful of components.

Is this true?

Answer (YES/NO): NO